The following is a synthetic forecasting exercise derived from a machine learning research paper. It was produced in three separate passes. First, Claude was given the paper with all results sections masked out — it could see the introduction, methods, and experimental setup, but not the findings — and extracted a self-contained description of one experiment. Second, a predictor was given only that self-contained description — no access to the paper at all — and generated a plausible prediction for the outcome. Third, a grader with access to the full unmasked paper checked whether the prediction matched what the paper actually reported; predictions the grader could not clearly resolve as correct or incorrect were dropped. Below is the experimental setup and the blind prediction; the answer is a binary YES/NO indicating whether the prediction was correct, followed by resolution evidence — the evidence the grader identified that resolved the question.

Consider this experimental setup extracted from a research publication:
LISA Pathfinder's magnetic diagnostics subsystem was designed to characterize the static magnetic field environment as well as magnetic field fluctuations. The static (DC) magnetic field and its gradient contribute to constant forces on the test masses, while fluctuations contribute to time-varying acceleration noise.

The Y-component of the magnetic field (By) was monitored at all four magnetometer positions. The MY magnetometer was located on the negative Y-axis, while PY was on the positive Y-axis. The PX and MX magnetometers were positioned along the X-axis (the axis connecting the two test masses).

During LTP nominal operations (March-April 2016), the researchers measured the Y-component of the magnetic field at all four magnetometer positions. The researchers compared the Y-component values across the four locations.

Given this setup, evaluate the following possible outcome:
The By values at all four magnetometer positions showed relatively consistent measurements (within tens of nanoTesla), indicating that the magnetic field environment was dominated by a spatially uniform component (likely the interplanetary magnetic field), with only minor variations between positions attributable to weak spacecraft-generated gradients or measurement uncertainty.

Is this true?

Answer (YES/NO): NO